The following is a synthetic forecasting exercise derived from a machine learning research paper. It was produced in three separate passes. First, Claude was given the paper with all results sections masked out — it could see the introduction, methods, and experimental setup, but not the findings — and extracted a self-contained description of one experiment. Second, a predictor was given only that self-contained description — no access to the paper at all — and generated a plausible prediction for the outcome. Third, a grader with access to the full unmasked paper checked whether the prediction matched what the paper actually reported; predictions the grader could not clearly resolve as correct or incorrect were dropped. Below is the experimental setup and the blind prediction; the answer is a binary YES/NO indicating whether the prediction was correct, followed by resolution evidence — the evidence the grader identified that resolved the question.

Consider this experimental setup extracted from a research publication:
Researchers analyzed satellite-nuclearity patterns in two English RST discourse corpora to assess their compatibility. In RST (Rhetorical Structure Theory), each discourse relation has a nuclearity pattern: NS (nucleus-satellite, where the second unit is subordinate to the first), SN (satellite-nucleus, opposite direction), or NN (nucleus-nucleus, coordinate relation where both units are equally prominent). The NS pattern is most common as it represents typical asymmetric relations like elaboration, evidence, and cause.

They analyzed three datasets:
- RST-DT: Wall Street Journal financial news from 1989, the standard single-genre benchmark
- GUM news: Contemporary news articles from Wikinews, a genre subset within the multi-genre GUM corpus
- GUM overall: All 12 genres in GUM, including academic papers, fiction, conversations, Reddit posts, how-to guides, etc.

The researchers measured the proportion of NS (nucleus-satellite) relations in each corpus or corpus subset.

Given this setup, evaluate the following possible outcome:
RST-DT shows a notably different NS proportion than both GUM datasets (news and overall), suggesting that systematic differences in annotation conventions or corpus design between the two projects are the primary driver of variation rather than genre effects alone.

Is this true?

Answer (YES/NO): NO